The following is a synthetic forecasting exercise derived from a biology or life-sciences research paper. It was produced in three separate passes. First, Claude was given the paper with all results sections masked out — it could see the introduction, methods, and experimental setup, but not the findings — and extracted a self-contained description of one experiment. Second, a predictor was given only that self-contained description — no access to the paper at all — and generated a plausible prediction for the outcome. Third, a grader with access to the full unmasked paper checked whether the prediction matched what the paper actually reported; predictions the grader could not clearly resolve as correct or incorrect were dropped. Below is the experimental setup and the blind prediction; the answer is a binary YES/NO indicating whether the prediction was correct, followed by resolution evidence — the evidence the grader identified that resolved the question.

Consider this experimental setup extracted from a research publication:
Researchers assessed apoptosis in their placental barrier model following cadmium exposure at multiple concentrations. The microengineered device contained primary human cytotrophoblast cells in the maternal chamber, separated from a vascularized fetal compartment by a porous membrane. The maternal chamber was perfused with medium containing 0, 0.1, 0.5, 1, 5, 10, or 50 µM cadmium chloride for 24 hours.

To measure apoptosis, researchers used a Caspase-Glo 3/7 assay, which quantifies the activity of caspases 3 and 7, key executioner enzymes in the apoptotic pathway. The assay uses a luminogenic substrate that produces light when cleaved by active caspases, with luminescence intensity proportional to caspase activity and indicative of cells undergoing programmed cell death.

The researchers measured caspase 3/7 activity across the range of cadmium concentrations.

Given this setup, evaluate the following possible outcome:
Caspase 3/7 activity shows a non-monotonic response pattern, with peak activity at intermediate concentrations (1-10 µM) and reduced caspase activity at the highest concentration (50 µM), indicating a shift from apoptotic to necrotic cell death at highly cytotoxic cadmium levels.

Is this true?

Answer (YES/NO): NO